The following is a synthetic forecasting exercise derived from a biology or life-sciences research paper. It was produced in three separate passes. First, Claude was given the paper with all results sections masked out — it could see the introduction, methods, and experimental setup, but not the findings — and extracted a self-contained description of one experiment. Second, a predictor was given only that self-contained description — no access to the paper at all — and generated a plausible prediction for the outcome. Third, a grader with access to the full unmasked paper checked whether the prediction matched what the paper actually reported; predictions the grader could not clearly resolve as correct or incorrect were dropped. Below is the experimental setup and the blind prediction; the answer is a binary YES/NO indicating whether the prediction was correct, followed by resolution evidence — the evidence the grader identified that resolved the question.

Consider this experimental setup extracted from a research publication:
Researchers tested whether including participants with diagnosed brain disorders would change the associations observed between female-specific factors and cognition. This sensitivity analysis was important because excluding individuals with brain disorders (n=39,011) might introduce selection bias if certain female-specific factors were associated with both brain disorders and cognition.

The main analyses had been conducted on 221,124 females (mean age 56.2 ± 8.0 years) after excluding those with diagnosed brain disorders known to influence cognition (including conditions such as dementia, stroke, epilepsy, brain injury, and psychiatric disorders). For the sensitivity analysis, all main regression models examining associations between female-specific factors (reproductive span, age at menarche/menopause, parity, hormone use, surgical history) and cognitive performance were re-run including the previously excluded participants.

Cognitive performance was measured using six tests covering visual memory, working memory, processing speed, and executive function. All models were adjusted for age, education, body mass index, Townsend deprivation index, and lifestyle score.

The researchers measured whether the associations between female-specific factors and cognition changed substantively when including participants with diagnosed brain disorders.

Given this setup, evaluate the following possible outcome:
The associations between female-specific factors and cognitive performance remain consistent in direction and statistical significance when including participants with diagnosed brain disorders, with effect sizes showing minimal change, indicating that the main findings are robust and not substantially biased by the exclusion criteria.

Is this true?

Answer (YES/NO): YES